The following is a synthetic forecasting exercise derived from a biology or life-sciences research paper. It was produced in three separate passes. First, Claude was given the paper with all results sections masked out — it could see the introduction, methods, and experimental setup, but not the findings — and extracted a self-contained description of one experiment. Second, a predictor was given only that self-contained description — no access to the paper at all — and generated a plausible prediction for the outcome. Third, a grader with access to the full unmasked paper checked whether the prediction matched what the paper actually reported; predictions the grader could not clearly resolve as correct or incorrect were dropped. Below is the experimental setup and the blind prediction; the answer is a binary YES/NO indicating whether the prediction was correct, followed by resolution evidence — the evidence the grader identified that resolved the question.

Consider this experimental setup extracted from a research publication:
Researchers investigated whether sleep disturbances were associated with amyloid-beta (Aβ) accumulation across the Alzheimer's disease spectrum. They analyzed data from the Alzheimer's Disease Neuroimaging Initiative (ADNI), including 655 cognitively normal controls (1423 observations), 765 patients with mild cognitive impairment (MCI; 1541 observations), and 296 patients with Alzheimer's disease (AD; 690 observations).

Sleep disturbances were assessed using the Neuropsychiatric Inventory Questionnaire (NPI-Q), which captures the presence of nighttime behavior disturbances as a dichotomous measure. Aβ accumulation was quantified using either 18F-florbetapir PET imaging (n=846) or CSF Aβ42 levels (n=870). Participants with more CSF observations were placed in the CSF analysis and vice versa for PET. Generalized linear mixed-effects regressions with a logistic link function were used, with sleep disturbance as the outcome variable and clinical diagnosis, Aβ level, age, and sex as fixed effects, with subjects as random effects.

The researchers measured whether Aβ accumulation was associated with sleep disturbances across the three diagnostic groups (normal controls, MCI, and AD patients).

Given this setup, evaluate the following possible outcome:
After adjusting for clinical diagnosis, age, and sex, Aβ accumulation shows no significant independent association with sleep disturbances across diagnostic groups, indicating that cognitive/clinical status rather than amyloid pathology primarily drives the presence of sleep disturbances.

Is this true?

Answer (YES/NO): YES